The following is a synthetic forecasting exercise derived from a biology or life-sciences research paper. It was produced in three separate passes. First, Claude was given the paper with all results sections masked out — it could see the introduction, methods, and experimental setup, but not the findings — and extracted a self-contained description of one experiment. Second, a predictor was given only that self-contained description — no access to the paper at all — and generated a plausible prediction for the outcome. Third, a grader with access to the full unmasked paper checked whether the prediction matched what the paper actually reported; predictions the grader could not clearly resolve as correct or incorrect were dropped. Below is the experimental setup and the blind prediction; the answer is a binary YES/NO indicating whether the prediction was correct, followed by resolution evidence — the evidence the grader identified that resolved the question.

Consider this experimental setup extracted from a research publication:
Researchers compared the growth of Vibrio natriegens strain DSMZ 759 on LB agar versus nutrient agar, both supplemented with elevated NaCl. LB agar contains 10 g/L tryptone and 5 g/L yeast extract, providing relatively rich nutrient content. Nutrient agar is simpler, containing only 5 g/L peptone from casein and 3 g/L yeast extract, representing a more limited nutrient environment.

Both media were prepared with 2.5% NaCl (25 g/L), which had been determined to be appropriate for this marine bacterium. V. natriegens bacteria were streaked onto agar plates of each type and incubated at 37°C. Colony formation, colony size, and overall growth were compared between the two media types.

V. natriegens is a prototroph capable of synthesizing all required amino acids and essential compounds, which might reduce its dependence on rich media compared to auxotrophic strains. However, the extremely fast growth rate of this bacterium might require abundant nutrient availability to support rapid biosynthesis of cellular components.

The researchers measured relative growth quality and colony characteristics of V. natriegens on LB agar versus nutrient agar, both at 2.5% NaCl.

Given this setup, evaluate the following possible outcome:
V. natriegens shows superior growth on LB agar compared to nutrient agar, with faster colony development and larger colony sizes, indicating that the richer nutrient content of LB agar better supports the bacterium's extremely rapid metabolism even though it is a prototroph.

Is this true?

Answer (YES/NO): NO